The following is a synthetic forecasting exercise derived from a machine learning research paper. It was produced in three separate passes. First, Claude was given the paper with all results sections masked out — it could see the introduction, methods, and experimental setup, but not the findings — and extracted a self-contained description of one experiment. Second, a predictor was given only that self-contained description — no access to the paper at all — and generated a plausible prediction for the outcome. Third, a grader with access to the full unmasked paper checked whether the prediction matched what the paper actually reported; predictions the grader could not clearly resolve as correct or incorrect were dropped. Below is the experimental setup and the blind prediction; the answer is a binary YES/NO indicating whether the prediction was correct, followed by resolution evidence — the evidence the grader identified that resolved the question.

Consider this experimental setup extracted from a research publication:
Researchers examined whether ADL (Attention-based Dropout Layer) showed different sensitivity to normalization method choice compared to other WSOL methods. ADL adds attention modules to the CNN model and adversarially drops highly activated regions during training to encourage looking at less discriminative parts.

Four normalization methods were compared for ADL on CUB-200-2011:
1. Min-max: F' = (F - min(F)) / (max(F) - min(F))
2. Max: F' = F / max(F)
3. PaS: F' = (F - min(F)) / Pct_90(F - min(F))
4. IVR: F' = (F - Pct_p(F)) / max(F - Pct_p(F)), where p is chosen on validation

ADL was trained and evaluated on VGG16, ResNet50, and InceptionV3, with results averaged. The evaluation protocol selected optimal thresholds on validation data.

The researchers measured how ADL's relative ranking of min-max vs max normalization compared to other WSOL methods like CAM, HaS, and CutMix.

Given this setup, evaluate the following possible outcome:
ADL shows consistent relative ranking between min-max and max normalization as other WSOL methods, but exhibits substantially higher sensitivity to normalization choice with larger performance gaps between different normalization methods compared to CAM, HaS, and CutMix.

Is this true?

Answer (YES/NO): NO